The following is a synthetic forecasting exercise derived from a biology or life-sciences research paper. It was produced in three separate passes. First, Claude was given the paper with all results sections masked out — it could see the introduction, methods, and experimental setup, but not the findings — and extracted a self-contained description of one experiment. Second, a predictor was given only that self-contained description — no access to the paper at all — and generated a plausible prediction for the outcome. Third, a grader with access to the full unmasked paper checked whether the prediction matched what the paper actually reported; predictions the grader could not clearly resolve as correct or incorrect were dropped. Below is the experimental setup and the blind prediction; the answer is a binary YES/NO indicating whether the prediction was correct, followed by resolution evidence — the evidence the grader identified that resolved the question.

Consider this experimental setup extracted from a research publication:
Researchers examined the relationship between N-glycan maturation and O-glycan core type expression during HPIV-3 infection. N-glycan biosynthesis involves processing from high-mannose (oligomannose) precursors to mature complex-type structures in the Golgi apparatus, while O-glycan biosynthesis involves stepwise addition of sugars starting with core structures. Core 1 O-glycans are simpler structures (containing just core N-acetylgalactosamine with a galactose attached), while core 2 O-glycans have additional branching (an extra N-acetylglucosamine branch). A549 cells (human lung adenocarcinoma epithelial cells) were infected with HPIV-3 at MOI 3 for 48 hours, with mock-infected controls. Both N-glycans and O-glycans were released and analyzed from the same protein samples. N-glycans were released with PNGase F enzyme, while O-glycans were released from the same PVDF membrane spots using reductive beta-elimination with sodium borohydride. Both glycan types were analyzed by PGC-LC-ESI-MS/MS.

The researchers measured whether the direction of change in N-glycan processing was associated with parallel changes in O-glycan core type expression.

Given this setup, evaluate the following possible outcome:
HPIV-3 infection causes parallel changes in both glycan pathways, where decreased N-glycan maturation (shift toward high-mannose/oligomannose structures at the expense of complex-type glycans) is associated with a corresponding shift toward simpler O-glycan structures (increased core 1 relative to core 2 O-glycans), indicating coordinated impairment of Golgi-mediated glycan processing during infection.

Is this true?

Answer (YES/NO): YES